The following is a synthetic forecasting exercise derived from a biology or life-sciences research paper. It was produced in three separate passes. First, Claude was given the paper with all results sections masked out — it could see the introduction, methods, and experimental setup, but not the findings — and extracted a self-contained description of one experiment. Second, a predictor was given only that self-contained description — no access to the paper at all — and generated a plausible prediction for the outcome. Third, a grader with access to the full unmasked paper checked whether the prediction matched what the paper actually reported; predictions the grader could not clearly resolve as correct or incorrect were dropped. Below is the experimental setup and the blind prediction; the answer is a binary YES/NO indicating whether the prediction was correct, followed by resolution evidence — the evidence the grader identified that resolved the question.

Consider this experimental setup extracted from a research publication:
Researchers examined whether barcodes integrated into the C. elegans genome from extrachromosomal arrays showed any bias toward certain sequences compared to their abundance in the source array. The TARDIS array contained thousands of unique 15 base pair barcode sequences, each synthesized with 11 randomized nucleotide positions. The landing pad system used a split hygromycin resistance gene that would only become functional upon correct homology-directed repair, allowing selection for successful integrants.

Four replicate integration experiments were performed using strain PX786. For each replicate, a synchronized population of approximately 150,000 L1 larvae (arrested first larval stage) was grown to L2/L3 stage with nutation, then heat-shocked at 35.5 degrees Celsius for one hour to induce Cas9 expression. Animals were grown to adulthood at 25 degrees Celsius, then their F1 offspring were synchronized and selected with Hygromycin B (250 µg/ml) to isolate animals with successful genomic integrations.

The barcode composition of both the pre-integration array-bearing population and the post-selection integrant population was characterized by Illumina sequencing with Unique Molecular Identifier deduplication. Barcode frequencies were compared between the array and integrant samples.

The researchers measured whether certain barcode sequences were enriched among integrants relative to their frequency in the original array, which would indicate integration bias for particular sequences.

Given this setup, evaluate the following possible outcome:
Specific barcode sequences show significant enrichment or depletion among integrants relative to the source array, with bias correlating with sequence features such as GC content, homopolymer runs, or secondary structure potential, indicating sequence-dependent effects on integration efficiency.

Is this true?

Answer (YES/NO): NO